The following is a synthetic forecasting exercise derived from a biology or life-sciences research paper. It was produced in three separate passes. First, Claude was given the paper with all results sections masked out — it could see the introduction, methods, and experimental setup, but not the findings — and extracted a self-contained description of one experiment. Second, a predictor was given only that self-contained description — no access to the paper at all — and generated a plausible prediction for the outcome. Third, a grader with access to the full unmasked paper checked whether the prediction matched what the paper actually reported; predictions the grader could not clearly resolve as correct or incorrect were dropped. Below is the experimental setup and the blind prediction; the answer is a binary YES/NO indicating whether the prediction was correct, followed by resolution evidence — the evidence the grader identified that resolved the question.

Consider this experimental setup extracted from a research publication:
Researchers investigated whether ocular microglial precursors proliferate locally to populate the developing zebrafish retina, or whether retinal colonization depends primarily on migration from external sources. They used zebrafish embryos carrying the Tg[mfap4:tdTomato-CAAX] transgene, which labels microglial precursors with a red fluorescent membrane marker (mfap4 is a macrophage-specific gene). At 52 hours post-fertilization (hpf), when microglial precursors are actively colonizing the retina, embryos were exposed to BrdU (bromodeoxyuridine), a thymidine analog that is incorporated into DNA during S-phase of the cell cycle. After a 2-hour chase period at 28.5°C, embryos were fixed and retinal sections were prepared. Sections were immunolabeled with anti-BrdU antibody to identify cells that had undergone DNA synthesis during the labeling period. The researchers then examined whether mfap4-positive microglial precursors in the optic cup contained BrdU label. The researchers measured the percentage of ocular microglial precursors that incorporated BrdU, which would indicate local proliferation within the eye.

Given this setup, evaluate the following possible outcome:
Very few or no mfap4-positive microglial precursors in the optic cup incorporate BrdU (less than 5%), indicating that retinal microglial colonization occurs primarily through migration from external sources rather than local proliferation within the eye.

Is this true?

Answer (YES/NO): YES